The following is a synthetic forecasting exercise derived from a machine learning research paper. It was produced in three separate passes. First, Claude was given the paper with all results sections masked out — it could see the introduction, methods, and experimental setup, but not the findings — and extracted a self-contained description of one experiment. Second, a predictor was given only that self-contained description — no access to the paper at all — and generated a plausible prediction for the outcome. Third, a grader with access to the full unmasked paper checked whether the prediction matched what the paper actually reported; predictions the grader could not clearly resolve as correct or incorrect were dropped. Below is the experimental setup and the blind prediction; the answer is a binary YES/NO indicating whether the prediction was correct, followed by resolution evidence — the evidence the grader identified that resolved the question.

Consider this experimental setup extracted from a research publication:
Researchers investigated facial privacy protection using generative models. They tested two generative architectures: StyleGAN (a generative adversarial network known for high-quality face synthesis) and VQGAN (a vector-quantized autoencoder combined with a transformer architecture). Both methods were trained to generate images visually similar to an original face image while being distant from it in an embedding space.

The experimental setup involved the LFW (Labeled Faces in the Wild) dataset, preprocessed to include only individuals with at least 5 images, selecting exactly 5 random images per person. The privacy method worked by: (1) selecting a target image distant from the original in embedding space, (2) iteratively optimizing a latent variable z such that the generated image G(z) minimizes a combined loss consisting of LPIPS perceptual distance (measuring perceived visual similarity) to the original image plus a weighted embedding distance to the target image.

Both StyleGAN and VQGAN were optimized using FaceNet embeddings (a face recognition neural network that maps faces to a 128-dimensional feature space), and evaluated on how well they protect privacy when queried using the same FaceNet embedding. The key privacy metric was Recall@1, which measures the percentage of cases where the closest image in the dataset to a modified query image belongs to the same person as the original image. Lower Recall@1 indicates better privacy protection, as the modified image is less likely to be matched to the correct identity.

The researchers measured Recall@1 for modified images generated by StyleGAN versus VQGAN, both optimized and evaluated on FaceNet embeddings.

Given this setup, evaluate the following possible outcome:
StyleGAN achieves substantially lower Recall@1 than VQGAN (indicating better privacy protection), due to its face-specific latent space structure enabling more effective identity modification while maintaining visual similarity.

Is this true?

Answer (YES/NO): NO